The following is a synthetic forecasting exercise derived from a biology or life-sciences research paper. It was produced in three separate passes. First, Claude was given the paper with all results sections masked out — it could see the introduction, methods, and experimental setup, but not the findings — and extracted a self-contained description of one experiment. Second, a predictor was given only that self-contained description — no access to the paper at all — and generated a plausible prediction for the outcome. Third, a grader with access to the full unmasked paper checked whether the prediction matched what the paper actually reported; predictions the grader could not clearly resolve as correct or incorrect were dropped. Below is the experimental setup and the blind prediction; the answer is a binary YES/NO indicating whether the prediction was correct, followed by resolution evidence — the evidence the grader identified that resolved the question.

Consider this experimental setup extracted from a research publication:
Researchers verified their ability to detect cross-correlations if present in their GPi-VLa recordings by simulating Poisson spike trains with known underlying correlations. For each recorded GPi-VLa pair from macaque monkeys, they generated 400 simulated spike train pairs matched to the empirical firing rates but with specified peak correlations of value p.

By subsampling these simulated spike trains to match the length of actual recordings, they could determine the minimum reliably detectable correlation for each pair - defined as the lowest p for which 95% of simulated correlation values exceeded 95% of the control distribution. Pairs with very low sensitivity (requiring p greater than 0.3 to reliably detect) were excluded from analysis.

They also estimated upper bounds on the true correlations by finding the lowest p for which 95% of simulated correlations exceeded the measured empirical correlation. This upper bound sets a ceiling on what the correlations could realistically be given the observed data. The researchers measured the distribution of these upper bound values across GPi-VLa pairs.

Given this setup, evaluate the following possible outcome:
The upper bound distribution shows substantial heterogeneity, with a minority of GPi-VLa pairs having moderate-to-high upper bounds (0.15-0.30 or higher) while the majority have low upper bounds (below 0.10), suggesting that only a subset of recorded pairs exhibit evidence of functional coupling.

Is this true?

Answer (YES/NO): NO